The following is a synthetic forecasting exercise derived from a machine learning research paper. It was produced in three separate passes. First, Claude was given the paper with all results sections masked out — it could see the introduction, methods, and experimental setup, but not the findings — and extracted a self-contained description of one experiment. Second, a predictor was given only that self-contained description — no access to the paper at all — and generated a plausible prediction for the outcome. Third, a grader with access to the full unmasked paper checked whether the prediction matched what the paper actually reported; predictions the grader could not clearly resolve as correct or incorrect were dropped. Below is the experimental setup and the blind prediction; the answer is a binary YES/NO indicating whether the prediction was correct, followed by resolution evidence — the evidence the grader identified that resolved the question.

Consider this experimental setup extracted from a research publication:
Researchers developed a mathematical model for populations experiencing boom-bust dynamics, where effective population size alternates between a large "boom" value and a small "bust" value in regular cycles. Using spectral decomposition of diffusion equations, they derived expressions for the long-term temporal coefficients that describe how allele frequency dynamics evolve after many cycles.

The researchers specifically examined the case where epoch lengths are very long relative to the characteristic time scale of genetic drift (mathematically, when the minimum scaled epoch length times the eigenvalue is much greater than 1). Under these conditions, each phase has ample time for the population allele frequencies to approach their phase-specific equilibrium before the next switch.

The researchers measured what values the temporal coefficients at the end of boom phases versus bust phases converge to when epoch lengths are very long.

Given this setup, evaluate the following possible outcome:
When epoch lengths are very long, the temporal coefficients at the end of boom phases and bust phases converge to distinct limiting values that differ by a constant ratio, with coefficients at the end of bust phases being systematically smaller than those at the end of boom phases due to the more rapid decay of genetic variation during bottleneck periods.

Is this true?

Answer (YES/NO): YES